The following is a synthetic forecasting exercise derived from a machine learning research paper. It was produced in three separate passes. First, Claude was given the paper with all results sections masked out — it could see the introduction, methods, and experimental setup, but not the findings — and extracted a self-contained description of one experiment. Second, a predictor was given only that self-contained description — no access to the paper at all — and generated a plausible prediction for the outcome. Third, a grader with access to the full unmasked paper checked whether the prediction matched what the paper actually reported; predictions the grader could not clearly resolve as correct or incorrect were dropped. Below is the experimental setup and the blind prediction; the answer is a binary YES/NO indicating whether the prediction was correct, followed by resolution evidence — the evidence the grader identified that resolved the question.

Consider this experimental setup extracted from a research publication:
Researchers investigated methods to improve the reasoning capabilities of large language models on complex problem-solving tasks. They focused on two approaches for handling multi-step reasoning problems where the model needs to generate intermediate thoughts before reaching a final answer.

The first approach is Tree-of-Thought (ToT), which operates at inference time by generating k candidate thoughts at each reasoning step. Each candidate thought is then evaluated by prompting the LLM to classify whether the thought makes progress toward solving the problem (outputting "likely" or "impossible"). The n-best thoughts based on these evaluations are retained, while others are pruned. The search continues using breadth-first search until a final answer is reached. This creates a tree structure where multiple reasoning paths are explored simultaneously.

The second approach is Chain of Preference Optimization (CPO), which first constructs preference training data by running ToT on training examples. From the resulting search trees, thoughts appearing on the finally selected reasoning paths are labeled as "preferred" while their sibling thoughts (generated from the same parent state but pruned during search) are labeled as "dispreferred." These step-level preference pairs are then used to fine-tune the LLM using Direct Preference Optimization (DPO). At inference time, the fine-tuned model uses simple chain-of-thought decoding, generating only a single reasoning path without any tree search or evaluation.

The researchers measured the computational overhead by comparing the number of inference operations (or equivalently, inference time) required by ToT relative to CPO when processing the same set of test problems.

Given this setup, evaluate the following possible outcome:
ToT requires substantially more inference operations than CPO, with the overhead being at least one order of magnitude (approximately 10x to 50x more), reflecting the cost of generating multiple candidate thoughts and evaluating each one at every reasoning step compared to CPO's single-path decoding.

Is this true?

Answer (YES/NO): NO